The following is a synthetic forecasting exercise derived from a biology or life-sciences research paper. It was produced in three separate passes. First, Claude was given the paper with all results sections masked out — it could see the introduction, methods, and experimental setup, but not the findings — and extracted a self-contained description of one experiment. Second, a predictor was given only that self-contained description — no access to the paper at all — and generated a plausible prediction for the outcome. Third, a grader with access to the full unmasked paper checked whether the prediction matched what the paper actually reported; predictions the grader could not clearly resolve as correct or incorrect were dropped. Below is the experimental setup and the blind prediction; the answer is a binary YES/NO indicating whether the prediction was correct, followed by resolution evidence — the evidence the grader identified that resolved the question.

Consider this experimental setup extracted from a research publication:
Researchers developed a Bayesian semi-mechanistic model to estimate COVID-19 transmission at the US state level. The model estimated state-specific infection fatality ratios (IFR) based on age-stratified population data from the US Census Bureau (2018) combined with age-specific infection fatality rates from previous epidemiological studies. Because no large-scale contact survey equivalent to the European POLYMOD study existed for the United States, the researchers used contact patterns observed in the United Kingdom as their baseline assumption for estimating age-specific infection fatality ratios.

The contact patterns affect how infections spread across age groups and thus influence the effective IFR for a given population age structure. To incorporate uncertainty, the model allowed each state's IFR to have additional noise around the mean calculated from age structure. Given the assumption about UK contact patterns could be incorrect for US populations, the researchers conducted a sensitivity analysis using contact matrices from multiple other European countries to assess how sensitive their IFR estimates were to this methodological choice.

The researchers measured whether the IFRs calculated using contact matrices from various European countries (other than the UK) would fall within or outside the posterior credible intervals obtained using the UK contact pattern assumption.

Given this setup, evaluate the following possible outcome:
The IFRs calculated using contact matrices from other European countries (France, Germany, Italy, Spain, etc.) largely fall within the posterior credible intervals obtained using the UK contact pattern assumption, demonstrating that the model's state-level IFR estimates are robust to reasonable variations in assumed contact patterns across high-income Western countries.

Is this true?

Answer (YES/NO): YES